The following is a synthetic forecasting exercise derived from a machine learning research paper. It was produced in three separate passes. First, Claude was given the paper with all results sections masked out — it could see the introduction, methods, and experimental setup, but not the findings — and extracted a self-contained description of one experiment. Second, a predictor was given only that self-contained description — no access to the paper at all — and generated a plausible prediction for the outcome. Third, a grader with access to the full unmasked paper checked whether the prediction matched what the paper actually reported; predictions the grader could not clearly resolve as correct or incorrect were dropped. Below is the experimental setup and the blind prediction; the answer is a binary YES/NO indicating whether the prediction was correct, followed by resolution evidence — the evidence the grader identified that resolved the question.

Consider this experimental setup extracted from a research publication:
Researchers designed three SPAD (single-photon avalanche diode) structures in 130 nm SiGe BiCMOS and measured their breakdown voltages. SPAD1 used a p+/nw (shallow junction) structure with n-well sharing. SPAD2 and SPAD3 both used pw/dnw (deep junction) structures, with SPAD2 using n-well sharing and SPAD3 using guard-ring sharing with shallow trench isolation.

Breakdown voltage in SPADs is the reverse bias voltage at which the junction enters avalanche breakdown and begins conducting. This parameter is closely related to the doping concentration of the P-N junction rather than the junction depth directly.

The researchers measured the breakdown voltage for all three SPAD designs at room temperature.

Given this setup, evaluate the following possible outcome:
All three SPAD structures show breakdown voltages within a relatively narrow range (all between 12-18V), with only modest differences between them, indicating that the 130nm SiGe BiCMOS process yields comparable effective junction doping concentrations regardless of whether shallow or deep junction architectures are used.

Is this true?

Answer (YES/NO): NO